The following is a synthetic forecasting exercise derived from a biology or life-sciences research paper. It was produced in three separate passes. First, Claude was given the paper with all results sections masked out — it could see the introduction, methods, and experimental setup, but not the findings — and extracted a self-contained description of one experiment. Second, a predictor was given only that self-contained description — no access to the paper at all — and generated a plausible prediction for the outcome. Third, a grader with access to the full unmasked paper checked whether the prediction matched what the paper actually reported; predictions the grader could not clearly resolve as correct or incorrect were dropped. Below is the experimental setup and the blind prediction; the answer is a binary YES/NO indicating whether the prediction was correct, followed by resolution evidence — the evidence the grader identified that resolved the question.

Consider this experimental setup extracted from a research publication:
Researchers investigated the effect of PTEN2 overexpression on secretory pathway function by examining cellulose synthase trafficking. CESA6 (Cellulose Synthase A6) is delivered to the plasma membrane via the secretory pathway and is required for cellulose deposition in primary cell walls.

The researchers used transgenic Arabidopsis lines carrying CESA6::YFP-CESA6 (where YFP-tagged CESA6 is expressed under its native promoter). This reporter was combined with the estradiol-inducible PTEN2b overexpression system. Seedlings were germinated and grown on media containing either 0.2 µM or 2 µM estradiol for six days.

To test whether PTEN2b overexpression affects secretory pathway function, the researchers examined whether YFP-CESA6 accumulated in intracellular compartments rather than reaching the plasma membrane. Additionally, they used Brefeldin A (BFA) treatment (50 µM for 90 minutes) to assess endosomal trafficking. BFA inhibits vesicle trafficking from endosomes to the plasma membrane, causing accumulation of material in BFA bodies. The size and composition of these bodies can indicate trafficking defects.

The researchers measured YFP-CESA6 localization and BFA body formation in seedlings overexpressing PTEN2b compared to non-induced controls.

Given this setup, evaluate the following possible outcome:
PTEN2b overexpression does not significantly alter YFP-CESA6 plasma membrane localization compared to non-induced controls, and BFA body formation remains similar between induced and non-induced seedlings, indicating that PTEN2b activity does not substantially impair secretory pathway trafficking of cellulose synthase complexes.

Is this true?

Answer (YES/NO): NO